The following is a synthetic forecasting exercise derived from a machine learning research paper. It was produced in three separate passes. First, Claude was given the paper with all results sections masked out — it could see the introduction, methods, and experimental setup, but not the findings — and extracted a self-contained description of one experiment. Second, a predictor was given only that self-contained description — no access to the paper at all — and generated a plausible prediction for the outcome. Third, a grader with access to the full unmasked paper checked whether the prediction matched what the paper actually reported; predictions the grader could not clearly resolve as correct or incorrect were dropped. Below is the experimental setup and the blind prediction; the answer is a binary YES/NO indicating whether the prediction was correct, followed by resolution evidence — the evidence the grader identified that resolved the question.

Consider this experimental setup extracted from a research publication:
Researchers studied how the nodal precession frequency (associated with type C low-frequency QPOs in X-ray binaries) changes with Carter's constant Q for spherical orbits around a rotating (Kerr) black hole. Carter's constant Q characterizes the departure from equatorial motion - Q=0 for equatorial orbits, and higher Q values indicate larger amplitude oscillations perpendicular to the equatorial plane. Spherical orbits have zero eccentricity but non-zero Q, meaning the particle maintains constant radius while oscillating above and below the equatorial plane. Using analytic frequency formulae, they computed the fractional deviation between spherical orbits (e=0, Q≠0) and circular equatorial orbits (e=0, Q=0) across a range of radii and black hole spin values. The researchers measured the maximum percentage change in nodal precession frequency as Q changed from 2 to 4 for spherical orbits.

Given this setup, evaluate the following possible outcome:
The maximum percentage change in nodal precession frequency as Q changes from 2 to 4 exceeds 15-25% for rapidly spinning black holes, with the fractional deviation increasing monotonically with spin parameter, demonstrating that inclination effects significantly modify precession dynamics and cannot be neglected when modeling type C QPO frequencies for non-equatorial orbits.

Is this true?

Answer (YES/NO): NO